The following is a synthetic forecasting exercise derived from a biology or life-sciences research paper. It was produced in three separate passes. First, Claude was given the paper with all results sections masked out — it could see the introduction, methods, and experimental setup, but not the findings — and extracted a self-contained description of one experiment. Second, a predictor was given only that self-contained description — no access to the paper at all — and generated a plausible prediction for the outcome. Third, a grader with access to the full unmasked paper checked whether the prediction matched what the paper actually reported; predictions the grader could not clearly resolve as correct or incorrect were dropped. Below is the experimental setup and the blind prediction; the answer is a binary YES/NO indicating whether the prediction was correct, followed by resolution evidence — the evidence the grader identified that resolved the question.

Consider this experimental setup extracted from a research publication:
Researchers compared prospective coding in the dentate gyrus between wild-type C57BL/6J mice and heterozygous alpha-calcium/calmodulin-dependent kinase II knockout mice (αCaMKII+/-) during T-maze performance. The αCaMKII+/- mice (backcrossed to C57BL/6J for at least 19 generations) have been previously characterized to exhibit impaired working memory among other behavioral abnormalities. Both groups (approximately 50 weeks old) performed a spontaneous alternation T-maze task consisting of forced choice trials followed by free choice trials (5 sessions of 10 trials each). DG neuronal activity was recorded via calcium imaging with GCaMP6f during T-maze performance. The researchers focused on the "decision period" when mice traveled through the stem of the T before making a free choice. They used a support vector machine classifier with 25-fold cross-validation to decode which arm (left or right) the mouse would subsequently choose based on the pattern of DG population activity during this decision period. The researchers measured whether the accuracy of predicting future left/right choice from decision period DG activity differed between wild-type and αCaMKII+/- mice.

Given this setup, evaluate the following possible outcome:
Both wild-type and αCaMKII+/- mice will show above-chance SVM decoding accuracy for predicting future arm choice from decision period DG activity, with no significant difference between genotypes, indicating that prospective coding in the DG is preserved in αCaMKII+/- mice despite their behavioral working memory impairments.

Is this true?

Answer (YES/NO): NO